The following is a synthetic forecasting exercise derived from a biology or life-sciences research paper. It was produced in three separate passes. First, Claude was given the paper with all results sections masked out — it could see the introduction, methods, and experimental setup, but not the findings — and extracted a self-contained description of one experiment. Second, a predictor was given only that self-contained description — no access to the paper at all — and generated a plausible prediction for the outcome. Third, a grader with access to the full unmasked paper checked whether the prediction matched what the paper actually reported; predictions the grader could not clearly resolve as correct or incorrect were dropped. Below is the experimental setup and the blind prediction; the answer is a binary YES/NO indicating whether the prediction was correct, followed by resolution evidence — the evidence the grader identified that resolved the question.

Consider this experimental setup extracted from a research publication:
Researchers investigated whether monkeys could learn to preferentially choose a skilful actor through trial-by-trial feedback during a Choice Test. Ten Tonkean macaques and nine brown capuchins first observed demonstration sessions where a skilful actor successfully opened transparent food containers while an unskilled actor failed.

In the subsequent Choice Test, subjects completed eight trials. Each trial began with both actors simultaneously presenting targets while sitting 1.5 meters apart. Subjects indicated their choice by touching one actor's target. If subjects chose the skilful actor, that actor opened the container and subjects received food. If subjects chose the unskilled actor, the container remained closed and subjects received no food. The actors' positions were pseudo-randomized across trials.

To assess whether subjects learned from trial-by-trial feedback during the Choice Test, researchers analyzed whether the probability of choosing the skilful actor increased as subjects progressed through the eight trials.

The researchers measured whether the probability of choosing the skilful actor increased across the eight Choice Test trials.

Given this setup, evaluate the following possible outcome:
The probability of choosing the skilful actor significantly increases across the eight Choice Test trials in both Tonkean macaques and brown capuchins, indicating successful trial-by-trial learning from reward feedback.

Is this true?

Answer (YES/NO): NO